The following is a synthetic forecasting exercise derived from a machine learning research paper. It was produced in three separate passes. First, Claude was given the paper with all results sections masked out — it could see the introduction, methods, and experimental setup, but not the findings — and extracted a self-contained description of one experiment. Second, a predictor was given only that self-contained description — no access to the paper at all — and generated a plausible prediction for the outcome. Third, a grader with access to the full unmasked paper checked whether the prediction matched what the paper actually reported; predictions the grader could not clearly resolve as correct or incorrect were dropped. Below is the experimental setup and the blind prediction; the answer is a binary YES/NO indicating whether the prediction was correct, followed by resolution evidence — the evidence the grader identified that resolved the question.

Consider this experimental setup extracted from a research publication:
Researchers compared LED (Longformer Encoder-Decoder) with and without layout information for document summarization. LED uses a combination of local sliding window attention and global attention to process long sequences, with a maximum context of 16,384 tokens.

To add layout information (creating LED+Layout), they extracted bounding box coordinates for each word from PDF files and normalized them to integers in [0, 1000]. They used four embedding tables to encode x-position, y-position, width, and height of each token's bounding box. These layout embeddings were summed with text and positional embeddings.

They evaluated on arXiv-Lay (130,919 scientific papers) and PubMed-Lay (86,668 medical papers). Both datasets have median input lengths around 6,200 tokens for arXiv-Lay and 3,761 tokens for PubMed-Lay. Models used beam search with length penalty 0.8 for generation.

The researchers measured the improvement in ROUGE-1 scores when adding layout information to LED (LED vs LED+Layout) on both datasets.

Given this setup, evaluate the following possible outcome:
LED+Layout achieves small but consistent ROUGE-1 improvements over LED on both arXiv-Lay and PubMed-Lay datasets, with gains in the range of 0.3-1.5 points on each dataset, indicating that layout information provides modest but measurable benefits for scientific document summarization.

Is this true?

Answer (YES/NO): NO